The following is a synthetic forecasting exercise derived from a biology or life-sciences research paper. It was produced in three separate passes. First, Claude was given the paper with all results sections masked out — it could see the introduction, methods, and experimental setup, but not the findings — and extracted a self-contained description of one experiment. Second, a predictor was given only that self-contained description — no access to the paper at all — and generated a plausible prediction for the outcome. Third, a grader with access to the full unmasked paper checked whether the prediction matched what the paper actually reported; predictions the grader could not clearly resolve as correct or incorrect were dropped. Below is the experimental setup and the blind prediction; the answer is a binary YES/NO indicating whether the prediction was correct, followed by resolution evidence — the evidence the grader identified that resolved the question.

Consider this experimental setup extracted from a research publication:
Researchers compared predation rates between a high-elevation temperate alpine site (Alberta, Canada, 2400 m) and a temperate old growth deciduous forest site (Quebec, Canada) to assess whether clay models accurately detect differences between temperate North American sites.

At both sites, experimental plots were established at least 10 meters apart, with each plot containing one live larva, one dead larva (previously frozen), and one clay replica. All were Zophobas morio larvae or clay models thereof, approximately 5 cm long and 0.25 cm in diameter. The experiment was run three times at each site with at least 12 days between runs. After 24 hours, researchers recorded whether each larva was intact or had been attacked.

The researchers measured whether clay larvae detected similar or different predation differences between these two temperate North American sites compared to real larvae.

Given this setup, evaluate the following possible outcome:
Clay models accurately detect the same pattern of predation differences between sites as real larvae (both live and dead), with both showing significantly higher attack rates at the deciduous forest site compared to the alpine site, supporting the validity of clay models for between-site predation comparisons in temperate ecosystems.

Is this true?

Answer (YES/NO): NO